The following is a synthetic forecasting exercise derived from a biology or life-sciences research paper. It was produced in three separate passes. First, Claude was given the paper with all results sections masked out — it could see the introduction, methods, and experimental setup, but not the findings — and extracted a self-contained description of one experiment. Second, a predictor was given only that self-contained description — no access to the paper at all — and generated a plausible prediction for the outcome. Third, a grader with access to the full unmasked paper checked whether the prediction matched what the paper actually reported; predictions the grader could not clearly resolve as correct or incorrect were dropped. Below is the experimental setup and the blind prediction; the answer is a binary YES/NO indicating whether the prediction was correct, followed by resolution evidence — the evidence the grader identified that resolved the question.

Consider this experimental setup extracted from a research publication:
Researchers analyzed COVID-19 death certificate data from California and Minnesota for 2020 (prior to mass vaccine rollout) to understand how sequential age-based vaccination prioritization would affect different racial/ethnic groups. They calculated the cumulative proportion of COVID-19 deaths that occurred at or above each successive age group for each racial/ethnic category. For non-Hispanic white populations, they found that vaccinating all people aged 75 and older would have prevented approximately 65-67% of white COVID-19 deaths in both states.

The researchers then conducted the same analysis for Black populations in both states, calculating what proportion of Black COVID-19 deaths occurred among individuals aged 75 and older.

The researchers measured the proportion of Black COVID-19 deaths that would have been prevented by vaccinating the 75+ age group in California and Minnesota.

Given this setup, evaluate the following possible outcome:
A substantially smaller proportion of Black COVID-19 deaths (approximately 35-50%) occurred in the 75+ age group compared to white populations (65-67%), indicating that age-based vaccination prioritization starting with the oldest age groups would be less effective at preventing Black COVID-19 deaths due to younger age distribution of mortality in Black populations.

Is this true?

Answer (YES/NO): YES